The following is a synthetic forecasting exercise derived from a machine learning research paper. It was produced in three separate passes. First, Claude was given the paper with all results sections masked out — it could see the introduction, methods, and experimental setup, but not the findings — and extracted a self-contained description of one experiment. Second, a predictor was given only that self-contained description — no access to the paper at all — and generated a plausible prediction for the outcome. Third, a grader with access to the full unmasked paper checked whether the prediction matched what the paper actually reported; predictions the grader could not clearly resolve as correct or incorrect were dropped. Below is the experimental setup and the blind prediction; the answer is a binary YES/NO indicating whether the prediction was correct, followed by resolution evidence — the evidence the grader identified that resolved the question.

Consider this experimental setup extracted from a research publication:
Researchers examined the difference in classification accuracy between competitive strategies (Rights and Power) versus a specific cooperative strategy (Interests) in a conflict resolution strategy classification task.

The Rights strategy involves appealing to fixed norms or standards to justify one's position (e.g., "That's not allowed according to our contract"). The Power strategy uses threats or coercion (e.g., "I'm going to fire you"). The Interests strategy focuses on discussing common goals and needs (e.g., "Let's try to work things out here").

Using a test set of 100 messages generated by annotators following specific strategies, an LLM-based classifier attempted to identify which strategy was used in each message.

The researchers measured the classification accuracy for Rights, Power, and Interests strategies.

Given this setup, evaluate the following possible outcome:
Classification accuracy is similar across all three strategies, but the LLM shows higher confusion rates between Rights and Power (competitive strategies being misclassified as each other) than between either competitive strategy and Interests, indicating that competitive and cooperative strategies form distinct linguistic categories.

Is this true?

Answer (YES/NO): NO